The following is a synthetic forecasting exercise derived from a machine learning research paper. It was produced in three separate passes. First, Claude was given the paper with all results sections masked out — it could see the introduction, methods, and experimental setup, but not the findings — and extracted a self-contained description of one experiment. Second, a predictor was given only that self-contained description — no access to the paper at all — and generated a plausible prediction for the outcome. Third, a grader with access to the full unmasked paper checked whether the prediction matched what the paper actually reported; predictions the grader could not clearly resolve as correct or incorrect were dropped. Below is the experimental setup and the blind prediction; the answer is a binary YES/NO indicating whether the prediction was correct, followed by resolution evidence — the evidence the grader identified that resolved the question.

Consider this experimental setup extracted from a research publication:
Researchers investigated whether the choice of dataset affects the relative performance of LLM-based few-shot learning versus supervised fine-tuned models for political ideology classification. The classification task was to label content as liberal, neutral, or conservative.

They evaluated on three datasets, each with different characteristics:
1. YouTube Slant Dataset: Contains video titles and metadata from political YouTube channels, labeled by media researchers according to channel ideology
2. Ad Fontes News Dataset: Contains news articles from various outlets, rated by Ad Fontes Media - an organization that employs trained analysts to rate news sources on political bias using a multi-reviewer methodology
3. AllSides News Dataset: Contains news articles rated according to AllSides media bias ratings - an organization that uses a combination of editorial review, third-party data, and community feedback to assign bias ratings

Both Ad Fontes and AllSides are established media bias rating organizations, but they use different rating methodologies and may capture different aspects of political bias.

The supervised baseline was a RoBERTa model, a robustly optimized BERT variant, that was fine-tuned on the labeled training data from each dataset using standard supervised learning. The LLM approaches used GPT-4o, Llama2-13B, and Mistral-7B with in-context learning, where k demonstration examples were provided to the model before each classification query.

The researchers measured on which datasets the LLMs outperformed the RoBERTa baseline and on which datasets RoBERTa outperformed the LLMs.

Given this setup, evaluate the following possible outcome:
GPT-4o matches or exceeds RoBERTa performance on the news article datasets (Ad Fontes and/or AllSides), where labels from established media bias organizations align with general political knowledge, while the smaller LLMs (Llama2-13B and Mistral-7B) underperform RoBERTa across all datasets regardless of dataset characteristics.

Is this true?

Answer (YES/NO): NO